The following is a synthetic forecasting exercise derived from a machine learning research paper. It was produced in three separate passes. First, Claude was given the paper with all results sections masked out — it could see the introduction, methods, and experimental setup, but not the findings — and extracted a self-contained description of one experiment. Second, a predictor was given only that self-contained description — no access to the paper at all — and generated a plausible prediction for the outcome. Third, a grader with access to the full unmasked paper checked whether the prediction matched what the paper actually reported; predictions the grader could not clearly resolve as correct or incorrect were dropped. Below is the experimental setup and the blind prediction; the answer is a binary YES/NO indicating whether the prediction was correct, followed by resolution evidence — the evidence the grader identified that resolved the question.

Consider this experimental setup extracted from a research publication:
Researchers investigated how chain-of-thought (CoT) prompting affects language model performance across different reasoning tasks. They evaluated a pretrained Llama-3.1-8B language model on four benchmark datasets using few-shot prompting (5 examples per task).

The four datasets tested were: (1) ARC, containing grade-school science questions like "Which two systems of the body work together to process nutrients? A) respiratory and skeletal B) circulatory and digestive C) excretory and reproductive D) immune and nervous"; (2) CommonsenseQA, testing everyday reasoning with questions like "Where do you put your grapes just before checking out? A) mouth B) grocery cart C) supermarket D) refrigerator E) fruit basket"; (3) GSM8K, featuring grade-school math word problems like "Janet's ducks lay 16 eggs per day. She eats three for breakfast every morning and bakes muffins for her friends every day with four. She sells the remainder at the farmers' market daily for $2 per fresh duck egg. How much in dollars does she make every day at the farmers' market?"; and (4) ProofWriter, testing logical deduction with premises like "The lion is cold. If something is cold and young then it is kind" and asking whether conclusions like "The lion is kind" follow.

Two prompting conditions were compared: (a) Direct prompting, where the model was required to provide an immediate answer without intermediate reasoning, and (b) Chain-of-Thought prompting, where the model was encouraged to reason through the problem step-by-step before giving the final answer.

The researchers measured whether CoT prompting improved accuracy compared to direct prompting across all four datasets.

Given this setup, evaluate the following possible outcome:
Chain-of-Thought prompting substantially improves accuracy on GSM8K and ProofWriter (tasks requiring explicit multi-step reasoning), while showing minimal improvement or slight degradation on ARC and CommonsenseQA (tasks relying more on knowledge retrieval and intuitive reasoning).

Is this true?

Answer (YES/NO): YES